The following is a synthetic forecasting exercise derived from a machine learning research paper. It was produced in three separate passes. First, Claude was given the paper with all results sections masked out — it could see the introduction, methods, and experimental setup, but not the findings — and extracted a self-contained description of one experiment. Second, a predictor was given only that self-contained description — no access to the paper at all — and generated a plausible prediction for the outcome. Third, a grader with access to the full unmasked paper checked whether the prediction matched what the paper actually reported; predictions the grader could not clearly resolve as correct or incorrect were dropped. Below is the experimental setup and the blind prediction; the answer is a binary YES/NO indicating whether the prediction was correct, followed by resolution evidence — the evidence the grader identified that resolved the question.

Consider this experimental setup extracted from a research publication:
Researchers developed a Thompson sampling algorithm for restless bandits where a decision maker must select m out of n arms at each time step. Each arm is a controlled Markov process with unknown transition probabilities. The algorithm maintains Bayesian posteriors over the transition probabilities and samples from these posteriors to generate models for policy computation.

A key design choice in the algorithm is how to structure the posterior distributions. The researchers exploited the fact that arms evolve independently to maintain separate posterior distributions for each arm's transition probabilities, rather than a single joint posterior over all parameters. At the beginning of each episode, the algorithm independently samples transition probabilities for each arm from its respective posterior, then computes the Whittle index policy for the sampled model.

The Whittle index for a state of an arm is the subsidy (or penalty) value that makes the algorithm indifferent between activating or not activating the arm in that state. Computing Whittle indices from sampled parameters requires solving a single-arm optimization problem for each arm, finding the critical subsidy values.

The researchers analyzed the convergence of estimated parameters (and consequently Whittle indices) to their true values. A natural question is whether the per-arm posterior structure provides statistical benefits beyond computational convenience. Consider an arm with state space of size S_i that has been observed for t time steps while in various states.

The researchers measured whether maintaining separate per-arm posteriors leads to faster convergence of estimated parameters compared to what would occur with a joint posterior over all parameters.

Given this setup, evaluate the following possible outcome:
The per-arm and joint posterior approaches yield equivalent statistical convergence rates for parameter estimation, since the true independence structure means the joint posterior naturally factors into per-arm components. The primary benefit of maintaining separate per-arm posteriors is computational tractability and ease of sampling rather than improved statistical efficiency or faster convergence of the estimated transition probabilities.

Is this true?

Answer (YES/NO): NO